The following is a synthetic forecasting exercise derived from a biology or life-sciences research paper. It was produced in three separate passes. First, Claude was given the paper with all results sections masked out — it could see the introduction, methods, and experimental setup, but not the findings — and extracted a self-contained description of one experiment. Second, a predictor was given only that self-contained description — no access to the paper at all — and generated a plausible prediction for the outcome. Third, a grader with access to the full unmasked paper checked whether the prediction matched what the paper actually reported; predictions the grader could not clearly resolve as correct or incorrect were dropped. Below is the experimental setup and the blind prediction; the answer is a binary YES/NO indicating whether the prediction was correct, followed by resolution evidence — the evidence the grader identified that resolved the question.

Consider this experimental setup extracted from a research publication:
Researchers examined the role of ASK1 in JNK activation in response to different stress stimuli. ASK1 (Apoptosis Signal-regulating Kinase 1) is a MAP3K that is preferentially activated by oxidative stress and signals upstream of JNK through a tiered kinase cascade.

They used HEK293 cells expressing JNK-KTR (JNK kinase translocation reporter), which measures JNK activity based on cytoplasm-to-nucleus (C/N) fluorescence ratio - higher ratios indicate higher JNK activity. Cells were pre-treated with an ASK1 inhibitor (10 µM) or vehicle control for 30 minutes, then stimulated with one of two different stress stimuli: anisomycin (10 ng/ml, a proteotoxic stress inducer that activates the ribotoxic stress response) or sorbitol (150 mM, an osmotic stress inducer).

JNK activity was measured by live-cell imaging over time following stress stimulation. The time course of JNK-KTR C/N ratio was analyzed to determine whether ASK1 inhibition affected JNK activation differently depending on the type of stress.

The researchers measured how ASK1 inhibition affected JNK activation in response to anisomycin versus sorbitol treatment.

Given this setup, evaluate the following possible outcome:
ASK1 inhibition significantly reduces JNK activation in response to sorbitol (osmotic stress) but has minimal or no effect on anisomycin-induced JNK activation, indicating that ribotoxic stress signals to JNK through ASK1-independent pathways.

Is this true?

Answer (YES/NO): NO